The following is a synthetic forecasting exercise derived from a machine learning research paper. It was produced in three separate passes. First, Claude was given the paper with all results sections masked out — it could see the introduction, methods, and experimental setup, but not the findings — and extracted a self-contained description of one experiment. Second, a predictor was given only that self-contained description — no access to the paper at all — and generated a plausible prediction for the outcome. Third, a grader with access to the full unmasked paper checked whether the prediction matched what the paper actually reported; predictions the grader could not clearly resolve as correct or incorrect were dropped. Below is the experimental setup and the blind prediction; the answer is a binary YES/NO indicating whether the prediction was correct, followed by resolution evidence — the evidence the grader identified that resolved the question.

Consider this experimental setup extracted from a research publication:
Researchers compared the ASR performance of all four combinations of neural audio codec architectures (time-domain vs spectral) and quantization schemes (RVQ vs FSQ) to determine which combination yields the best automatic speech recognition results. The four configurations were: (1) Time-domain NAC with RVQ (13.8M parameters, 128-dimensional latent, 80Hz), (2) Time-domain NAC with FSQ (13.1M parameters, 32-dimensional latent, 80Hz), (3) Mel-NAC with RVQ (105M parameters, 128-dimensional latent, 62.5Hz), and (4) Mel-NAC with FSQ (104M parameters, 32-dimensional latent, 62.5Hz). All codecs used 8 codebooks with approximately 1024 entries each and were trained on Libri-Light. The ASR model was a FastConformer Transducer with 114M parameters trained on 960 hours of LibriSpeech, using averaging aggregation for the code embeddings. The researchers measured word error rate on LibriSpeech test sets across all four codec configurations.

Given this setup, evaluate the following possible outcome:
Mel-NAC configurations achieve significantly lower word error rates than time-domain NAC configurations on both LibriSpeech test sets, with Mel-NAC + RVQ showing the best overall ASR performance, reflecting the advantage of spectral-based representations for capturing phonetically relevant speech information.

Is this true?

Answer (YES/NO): NO